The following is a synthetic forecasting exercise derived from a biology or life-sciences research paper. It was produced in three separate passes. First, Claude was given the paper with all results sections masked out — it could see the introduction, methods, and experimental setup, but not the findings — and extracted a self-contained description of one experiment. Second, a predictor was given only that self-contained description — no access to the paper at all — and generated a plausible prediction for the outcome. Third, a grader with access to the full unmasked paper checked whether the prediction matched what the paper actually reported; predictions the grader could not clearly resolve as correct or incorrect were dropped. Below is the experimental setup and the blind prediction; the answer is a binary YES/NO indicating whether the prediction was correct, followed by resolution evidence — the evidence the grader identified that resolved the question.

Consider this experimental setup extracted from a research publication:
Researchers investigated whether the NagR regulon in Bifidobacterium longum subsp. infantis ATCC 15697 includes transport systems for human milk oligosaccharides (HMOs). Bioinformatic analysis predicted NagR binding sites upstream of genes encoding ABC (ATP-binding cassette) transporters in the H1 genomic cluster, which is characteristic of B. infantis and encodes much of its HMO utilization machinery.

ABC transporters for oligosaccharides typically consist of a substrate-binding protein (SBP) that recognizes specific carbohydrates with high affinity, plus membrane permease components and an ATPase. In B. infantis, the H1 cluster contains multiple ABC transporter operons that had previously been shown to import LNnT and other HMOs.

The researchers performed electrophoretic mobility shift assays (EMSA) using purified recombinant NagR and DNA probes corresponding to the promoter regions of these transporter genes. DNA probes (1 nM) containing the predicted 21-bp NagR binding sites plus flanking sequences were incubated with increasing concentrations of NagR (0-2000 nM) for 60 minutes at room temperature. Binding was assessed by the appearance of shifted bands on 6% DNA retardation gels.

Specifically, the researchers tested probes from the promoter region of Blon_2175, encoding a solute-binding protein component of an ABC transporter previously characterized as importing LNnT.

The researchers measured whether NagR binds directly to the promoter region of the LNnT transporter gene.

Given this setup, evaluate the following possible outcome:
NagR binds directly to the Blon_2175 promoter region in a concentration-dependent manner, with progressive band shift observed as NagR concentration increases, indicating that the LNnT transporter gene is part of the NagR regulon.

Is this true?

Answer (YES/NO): YES